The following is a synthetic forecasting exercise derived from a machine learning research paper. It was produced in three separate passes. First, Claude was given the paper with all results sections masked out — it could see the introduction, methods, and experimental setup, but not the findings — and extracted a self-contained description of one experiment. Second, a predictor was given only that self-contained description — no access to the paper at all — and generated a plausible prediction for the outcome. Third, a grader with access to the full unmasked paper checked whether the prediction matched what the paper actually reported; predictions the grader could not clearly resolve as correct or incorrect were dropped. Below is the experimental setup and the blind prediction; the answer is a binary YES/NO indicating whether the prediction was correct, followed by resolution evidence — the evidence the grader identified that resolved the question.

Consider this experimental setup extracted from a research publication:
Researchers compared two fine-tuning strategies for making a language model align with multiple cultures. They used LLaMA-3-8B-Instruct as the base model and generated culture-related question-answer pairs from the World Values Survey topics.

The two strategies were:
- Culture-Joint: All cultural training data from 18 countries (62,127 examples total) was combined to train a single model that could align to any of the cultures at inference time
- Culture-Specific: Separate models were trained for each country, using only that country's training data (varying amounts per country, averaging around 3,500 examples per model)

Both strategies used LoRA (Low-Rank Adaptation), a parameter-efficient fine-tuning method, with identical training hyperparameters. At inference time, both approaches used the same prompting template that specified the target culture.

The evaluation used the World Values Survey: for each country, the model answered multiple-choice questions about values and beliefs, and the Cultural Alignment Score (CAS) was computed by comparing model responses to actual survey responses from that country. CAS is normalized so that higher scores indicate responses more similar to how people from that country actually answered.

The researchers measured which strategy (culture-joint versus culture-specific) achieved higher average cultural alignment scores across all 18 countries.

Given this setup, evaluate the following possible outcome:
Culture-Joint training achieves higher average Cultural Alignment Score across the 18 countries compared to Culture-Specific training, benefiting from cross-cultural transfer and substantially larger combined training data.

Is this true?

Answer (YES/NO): YES